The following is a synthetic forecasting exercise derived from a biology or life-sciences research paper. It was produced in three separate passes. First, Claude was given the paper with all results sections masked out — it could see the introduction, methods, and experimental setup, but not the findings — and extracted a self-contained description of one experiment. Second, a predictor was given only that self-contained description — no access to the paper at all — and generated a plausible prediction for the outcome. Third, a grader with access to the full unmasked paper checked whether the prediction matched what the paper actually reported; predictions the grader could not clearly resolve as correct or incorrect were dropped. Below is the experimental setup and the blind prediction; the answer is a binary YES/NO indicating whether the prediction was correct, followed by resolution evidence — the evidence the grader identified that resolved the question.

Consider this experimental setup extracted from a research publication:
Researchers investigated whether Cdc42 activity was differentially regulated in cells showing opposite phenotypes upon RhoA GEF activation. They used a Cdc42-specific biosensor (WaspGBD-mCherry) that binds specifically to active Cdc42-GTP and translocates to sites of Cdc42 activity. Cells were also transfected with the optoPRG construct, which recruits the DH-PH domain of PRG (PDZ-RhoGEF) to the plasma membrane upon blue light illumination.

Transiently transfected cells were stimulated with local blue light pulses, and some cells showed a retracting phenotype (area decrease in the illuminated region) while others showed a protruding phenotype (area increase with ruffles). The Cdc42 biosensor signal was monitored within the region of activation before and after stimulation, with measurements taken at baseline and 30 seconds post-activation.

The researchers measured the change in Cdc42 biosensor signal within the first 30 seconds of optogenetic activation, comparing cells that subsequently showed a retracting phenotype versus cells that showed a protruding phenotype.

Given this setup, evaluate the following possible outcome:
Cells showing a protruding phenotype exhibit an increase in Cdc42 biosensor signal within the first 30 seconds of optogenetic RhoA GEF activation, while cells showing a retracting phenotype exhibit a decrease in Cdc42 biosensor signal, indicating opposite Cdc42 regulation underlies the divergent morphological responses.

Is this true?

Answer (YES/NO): NO